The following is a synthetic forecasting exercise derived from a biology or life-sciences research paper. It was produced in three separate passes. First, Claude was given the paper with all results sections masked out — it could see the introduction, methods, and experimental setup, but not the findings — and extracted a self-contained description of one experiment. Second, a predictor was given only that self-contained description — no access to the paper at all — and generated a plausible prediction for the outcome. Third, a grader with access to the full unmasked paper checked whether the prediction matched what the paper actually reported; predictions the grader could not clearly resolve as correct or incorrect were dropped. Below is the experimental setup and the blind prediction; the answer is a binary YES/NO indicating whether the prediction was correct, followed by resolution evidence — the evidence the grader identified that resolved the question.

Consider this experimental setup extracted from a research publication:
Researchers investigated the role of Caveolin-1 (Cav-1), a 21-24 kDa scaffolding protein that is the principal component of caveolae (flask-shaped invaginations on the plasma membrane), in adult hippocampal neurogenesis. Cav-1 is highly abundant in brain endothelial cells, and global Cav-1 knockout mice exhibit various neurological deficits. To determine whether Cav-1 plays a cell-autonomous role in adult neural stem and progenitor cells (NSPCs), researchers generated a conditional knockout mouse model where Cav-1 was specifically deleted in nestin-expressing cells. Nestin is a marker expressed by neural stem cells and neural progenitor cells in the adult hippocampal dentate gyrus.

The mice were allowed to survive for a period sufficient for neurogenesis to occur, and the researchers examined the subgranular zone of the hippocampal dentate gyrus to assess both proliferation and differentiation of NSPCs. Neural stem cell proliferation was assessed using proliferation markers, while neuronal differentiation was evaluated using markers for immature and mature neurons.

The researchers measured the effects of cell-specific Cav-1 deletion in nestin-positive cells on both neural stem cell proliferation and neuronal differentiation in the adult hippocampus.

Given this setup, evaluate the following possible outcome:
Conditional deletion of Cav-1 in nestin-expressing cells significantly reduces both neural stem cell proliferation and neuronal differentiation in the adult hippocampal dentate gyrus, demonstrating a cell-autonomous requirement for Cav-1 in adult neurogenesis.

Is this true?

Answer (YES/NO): NO